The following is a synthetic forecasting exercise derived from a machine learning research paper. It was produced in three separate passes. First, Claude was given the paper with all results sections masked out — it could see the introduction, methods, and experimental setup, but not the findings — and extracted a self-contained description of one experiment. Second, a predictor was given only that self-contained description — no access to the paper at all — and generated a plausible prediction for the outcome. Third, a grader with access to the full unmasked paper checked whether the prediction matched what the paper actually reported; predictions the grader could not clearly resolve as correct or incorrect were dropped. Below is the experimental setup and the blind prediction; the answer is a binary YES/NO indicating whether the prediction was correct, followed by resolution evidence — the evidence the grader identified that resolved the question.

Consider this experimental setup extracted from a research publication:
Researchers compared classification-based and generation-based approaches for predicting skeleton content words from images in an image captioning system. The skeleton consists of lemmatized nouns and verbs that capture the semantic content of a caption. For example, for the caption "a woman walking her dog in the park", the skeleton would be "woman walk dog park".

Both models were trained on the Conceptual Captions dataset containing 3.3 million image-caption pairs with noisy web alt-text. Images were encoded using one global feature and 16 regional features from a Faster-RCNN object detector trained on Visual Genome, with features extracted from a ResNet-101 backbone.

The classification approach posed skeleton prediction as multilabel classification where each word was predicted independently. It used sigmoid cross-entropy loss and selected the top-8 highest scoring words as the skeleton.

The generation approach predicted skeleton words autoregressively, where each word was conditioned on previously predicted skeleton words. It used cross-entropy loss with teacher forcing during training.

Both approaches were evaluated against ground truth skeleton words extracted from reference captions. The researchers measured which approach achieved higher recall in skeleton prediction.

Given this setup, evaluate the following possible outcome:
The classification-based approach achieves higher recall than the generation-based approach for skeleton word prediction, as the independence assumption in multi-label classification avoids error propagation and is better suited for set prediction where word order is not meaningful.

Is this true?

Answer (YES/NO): YES